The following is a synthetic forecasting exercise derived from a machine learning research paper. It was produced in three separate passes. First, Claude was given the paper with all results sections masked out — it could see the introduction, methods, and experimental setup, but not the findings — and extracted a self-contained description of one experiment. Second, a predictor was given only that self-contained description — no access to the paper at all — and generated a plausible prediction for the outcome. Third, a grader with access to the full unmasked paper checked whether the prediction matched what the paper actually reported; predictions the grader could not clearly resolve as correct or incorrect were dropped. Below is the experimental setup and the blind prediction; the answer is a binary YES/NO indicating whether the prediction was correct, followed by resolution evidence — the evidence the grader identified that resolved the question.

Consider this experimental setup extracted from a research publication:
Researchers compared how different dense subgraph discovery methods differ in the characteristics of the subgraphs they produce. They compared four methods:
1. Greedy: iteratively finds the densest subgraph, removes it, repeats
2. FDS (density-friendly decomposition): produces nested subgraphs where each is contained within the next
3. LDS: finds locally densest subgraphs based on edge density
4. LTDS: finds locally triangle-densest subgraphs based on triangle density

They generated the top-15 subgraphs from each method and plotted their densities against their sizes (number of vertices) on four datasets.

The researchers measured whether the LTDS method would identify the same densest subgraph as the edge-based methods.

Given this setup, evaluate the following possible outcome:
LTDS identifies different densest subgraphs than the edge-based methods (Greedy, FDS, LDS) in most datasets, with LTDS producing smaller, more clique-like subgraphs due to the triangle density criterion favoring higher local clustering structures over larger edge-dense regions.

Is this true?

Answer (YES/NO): YES